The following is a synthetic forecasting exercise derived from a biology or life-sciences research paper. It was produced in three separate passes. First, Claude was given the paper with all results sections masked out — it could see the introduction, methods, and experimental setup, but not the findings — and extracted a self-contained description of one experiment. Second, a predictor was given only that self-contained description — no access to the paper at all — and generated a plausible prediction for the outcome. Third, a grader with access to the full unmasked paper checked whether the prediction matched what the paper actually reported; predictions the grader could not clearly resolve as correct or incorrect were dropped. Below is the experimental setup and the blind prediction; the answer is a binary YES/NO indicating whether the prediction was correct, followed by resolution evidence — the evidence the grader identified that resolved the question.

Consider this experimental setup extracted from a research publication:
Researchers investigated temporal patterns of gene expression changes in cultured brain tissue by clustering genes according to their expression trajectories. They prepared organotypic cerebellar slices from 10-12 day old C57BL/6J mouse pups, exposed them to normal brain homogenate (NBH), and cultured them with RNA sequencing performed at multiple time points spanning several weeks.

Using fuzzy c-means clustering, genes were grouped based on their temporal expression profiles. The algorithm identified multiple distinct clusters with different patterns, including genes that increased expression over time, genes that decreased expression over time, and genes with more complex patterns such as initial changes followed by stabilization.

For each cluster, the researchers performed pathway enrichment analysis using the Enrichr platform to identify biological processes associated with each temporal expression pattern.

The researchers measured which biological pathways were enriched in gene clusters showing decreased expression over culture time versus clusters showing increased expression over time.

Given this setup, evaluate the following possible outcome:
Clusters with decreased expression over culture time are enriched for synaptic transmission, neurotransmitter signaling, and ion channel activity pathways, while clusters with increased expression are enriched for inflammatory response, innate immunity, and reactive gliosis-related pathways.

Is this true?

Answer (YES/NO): YES